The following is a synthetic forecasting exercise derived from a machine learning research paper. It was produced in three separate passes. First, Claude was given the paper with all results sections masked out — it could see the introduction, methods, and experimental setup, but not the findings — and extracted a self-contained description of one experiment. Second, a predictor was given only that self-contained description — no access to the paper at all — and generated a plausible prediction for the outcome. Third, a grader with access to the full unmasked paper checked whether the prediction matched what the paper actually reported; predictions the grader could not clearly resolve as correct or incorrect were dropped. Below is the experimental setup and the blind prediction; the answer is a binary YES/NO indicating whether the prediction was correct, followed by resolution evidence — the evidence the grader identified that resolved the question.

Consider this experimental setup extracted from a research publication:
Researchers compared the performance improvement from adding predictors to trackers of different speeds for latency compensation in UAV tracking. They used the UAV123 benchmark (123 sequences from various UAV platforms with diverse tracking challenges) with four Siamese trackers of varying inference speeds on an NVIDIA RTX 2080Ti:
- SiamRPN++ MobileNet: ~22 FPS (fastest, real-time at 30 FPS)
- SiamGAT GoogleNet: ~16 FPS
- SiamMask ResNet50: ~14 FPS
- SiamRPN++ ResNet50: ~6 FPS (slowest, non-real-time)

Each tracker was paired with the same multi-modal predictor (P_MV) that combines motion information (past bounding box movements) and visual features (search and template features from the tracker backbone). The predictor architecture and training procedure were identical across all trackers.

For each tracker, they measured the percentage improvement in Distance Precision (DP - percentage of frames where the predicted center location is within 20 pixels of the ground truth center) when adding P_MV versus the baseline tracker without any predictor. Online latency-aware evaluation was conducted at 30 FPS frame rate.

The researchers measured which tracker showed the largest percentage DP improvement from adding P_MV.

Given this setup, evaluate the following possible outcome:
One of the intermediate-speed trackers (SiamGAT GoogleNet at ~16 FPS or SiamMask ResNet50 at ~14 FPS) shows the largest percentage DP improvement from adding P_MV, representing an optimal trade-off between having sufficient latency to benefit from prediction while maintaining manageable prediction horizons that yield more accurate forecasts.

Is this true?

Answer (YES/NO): NO